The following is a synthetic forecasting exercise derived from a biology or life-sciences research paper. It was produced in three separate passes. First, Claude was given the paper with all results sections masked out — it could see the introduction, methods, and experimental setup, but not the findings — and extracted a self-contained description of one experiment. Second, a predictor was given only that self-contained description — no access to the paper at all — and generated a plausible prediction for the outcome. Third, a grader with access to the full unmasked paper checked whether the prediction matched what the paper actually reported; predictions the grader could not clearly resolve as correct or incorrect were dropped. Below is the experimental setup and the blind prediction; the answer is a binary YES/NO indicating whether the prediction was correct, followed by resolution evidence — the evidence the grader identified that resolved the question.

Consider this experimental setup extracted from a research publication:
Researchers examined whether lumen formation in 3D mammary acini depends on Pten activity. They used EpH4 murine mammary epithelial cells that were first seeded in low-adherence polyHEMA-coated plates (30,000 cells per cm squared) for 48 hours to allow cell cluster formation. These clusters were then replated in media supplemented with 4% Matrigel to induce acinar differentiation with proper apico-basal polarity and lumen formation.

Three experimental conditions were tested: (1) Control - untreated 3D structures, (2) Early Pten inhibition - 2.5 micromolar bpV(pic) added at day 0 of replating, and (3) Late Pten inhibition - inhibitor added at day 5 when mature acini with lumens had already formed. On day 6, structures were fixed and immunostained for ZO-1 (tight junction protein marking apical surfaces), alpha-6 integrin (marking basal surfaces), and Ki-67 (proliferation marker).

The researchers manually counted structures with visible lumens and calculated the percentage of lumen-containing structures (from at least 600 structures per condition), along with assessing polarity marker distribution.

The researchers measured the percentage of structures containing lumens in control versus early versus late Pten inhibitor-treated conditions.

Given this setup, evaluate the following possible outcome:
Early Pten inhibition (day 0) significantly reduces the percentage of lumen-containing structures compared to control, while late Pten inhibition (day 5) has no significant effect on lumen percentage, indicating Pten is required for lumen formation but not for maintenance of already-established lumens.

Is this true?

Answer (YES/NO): NO